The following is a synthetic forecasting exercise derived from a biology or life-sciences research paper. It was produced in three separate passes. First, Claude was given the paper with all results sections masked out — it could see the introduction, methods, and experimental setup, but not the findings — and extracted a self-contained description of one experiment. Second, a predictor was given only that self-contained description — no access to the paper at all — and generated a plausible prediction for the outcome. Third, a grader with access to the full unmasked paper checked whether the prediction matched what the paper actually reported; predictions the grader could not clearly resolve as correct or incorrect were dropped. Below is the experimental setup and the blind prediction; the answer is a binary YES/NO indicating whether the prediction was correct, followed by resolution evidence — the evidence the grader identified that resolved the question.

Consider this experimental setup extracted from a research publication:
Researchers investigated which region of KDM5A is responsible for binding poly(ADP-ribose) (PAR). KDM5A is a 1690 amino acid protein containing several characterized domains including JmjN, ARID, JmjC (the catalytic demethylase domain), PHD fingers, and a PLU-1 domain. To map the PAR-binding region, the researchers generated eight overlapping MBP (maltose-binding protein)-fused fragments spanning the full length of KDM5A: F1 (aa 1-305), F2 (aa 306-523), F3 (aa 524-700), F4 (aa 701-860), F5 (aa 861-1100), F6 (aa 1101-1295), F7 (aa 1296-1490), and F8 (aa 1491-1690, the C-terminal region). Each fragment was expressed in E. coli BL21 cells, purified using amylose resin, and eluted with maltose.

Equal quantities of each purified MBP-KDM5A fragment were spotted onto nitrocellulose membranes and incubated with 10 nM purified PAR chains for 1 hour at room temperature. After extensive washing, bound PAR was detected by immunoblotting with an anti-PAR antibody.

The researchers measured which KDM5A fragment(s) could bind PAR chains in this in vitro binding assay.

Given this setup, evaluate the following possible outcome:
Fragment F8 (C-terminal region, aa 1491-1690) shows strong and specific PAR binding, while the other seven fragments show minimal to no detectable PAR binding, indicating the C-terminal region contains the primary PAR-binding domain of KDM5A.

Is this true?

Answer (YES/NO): NO